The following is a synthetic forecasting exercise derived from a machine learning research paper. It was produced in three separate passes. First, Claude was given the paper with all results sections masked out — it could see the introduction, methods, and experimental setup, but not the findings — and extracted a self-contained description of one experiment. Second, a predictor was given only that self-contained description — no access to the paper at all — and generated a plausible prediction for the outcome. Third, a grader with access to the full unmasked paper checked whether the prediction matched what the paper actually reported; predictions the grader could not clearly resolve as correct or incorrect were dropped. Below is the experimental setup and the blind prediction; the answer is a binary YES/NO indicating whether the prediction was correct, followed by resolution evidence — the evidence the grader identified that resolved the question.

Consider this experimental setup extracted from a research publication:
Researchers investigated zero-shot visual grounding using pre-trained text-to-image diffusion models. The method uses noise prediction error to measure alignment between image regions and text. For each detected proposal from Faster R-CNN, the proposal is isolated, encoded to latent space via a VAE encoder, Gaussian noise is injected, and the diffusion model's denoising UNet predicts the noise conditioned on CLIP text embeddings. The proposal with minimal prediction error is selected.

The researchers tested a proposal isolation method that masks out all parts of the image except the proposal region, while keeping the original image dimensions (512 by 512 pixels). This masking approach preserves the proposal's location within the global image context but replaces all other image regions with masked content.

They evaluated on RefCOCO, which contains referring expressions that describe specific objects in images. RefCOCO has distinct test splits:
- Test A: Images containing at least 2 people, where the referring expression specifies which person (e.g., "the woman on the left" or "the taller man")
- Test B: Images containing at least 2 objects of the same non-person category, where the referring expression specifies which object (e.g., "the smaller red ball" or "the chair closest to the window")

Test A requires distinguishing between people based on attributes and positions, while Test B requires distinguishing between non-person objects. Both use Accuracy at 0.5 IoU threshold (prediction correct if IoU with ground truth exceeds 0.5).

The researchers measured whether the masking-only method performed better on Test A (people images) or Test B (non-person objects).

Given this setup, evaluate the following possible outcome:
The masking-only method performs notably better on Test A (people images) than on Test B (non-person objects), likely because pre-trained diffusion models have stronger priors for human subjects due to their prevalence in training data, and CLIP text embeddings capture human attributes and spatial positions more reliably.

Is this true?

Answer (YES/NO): YES